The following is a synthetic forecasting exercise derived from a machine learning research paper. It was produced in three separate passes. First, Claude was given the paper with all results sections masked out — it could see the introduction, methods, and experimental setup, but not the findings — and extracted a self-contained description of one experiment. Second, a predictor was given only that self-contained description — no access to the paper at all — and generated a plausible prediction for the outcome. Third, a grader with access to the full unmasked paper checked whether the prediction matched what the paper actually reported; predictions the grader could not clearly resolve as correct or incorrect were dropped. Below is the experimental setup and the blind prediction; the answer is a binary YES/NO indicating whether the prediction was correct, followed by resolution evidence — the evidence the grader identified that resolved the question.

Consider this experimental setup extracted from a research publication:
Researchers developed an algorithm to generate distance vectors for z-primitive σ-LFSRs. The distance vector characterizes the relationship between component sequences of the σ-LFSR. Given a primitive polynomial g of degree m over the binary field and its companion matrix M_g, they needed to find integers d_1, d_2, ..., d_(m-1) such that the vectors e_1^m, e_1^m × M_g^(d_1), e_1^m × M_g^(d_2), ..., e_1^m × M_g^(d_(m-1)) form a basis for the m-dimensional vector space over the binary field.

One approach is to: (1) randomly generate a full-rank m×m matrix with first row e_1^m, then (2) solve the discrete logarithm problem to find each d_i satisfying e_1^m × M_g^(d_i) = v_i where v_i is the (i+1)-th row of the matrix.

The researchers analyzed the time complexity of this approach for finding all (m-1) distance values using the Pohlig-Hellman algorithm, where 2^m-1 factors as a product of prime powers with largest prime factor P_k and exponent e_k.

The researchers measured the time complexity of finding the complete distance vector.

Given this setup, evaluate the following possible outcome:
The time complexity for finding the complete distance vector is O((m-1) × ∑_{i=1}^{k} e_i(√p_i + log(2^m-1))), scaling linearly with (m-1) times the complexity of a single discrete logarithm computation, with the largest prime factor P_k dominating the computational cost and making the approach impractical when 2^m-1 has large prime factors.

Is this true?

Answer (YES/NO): NO